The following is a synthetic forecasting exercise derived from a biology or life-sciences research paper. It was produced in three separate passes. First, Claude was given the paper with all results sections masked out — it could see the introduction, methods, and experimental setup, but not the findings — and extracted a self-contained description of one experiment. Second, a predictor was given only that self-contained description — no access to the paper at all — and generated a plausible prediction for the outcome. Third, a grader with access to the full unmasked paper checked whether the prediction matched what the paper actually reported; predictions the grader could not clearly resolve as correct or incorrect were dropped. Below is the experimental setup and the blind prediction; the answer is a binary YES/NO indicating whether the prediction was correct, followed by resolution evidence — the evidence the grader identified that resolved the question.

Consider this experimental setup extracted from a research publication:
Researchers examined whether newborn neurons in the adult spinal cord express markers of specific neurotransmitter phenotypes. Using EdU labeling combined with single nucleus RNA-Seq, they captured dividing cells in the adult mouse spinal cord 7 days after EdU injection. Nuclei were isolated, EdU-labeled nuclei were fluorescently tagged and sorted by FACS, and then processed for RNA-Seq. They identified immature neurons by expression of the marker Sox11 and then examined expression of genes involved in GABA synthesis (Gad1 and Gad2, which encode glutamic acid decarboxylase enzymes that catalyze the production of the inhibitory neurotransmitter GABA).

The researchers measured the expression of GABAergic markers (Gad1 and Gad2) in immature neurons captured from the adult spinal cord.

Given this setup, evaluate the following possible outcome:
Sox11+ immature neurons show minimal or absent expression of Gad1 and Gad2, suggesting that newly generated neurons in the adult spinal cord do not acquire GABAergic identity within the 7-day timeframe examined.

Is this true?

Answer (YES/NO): NO